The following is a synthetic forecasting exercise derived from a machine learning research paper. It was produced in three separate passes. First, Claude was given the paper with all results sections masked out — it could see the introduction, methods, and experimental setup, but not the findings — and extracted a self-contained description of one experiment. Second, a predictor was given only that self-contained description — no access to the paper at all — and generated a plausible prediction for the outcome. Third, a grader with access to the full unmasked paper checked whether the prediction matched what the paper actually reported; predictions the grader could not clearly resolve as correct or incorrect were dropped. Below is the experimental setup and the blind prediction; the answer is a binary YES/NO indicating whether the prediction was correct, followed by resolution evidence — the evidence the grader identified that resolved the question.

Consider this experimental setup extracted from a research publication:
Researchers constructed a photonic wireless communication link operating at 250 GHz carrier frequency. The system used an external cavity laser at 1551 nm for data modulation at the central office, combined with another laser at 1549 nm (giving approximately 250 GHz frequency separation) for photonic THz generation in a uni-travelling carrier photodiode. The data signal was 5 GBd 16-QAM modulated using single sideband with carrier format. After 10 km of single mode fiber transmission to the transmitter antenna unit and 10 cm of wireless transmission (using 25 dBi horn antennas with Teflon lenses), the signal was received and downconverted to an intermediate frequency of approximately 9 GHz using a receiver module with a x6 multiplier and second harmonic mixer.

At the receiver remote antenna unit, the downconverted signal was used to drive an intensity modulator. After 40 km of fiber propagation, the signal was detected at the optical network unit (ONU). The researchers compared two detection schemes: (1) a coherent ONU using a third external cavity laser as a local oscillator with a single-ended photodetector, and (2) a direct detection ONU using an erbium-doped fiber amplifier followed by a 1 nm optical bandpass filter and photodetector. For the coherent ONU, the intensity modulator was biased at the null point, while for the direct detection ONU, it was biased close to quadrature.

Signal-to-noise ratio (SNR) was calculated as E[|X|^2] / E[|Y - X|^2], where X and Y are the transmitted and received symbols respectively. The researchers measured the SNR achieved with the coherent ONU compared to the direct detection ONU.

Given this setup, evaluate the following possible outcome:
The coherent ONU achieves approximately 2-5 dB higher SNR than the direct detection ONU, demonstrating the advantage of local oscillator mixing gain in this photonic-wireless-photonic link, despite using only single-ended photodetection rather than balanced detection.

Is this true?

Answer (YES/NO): YES